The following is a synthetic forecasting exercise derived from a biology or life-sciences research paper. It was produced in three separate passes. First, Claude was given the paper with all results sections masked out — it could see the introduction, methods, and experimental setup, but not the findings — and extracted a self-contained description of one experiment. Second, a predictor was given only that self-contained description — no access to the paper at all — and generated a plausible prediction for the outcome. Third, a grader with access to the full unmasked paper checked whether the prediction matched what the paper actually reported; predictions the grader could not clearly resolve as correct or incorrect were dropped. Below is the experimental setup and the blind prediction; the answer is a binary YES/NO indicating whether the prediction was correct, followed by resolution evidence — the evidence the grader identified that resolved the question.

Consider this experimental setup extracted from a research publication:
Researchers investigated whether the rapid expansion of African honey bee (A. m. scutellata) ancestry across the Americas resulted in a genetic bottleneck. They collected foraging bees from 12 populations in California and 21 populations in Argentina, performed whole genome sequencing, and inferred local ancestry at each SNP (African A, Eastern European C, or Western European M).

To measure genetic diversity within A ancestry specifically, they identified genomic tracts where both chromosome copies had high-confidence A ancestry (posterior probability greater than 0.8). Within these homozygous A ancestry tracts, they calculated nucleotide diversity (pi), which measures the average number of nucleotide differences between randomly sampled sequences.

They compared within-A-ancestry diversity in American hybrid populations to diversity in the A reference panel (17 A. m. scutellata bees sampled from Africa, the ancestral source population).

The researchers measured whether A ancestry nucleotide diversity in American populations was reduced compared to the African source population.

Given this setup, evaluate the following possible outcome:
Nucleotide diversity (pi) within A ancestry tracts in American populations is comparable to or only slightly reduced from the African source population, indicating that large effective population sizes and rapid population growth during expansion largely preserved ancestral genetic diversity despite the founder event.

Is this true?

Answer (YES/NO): YES